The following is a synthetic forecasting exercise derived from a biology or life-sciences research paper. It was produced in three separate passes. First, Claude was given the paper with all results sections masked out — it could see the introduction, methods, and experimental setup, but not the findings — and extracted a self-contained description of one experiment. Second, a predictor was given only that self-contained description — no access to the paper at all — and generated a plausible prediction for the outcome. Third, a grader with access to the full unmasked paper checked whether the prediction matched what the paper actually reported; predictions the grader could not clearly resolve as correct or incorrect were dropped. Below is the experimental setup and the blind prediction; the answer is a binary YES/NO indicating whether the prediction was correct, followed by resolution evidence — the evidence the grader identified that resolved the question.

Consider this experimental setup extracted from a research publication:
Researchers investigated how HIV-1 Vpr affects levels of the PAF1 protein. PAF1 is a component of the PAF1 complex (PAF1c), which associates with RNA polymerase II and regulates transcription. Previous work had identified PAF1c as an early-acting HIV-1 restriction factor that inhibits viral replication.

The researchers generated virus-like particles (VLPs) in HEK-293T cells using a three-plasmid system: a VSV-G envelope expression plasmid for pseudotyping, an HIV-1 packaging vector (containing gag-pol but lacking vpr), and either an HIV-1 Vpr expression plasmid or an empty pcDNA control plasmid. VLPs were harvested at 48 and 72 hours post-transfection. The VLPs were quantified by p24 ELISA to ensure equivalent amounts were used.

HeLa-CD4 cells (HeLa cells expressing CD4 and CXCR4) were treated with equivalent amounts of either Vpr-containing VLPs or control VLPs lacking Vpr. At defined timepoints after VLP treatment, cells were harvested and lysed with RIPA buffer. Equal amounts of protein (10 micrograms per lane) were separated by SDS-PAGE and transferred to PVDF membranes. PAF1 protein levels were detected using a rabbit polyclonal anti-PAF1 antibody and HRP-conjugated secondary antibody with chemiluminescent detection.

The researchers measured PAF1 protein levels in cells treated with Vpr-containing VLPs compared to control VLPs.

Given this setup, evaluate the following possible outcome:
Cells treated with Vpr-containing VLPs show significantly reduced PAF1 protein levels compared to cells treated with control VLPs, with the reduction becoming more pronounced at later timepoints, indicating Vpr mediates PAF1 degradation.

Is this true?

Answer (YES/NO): NO